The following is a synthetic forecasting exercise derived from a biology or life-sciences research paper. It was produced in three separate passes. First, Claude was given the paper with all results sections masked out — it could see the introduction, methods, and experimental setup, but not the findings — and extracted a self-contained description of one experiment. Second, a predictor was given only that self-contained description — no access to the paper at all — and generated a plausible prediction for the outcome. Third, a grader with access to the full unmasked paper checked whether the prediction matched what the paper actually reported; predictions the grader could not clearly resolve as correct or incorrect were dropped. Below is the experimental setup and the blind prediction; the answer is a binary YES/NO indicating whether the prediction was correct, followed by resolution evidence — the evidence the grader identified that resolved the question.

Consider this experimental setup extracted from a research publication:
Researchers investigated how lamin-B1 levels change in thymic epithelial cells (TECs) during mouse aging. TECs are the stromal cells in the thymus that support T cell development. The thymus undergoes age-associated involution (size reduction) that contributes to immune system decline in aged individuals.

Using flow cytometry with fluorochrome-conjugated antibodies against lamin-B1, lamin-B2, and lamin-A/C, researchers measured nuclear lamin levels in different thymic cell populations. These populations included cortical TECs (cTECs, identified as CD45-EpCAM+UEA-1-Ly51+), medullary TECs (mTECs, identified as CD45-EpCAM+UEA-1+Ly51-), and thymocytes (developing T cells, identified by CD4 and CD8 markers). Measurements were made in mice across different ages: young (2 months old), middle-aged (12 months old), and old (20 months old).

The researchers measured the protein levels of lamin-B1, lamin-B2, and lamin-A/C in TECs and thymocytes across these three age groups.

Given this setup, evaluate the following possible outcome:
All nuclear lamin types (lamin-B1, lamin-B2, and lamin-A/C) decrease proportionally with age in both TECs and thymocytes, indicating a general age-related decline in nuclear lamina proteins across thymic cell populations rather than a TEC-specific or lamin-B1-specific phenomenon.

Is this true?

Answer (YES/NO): NO